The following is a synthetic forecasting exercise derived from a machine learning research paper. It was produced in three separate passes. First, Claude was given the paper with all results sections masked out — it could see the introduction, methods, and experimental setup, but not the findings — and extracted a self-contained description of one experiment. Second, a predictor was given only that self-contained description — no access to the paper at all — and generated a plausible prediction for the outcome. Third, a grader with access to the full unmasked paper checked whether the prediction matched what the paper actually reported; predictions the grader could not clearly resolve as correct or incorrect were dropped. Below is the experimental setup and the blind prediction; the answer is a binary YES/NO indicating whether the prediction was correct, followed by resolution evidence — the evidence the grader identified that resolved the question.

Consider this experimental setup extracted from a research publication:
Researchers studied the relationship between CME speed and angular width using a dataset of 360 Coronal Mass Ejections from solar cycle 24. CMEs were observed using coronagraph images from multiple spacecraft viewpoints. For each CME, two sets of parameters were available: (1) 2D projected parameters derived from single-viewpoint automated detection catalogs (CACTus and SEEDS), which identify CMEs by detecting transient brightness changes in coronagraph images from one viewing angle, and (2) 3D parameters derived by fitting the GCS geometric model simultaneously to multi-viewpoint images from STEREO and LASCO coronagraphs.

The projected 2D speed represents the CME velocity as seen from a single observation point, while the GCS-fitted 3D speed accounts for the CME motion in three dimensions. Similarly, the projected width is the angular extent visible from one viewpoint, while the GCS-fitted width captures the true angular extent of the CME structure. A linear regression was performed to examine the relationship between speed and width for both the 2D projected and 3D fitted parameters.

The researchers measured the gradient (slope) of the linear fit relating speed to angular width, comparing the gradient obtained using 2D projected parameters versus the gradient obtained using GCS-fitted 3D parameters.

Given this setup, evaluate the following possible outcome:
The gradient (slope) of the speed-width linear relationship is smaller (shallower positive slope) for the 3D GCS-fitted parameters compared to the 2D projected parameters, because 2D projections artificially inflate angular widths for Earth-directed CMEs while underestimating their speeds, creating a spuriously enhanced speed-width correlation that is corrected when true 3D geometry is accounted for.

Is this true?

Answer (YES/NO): NO